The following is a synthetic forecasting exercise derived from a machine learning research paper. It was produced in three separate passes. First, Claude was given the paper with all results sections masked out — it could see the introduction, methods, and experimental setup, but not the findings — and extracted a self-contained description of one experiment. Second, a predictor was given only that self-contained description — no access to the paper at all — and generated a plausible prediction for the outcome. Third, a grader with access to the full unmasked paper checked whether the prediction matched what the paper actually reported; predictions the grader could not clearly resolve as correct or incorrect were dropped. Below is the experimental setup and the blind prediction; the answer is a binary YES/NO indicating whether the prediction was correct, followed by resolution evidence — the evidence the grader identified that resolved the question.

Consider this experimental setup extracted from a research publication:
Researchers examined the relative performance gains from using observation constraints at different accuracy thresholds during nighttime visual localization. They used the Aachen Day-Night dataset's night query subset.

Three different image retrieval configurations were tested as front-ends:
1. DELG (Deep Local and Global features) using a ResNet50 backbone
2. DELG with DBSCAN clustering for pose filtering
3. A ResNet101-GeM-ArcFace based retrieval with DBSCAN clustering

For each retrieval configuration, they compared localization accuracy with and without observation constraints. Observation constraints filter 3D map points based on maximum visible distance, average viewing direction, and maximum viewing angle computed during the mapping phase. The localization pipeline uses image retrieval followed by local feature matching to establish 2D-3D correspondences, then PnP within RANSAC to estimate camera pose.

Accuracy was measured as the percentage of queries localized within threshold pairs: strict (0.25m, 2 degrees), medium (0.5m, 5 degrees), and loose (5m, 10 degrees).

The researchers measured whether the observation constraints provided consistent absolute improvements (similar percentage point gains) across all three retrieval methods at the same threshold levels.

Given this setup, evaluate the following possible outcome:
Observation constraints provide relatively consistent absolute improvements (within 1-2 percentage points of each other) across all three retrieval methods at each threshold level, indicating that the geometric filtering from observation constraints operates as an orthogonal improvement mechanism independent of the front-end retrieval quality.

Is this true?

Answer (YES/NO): NO